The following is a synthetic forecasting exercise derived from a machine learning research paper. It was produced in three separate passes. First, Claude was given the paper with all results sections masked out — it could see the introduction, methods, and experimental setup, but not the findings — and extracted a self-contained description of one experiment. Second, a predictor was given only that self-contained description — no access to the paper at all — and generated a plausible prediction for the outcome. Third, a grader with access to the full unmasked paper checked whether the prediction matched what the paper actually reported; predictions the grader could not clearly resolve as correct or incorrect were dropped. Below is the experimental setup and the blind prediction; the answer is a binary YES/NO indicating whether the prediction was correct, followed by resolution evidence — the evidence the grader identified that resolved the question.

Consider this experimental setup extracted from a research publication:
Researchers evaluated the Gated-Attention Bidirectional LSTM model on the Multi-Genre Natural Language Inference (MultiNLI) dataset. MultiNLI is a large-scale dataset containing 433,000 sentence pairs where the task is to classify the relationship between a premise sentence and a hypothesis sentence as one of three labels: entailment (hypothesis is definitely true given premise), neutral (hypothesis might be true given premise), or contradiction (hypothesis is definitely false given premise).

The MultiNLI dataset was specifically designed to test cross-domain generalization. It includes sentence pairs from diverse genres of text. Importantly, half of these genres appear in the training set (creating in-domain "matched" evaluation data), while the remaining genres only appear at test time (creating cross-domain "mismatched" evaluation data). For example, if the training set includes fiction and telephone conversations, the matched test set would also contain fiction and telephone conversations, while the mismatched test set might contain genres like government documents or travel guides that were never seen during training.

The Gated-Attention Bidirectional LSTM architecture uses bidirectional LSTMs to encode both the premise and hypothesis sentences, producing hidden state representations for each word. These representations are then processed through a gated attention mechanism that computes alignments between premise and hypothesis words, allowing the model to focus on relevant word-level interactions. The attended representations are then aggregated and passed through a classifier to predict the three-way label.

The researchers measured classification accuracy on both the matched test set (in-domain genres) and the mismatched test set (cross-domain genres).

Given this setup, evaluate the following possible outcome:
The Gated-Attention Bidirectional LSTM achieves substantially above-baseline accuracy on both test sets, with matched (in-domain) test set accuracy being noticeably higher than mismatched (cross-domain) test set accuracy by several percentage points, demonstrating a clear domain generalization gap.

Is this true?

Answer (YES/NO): NO